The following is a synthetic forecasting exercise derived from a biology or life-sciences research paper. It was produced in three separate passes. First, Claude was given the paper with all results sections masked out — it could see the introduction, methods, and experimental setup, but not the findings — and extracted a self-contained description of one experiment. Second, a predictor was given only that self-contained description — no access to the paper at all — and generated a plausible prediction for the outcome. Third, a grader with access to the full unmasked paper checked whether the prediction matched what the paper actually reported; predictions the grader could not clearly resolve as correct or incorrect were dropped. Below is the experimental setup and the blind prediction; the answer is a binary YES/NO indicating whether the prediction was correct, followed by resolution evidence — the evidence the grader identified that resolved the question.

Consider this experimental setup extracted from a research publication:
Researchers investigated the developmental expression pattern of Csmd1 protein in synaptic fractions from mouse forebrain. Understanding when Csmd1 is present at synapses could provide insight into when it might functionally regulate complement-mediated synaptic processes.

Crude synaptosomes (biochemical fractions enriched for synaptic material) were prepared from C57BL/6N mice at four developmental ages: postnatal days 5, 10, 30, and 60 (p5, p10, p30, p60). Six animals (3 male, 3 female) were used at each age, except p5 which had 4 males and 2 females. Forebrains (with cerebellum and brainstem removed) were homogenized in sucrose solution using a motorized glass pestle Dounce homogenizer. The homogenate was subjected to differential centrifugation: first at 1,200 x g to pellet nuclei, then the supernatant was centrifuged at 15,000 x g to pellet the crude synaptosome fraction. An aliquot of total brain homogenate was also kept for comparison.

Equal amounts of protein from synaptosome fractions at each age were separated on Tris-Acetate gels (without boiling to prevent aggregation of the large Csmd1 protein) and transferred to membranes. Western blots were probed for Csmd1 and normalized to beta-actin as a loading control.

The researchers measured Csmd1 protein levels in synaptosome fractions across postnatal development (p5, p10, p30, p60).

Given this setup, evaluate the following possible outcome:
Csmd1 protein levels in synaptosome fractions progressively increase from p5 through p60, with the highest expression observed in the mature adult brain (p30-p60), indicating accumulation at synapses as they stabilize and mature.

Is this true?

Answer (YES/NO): YES